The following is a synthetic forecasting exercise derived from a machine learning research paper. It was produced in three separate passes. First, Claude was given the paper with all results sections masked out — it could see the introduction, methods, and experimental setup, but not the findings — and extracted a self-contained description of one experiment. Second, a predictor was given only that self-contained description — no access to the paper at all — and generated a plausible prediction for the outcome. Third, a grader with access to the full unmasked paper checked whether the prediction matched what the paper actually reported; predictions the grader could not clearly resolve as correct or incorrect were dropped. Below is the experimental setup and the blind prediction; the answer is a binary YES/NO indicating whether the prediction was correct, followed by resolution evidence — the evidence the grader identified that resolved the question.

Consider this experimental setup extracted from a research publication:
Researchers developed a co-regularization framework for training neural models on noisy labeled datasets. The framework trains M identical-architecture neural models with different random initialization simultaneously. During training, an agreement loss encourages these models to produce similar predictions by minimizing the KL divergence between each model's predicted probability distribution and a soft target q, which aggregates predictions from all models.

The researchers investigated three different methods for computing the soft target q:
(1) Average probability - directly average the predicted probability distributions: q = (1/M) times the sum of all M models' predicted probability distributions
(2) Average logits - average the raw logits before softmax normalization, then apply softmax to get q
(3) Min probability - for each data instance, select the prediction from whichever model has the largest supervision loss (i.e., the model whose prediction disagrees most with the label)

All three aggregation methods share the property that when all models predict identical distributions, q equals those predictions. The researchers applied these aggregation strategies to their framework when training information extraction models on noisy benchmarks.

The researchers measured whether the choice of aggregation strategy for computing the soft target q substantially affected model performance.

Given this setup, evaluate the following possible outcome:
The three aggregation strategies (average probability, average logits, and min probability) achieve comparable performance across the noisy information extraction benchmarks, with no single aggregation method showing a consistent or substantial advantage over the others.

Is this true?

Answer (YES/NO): YES